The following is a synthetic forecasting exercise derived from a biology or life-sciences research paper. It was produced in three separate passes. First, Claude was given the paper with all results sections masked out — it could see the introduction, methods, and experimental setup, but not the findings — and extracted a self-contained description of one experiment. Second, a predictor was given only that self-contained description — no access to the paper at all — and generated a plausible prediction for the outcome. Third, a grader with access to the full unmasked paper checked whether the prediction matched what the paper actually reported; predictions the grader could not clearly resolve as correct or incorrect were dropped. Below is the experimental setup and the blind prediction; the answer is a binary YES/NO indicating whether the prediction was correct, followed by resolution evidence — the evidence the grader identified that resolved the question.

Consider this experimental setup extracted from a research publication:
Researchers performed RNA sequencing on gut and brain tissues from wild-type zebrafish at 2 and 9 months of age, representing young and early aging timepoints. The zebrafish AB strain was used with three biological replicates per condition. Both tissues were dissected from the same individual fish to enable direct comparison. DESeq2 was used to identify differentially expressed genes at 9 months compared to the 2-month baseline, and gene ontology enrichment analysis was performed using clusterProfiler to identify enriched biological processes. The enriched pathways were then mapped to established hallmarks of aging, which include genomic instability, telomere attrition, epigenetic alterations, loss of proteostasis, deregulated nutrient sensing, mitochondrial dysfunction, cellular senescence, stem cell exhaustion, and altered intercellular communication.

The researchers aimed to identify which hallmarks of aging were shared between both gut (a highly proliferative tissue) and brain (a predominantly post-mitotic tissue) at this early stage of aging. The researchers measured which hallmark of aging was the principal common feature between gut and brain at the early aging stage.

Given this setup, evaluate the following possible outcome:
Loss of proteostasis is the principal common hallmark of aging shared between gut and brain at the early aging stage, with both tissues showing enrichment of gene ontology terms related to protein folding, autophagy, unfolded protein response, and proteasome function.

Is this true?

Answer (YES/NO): NO